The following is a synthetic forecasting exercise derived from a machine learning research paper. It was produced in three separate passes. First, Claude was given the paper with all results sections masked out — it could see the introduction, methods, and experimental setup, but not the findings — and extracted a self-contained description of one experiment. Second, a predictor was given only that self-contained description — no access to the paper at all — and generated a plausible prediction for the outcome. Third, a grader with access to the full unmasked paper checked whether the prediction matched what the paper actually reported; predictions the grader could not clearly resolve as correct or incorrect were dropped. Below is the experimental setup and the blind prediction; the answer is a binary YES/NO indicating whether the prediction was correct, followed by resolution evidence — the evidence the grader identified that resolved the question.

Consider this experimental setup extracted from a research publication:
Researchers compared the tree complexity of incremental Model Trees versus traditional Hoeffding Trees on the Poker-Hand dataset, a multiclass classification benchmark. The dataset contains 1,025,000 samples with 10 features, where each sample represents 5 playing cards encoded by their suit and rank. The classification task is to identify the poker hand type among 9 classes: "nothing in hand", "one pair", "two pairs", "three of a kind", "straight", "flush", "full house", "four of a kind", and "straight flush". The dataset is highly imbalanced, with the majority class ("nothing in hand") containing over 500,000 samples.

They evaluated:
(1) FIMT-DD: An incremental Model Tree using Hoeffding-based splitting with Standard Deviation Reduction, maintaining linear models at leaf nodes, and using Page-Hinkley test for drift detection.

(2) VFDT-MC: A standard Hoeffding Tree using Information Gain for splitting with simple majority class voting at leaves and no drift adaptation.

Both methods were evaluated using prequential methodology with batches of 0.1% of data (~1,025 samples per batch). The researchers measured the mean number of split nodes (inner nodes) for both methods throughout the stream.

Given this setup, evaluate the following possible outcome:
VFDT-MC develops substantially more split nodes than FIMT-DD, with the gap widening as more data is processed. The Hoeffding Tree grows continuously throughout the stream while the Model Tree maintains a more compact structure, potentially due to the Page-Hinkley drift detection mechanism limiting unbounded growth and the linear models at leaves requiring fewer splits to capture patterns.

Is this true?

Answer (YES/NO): YES